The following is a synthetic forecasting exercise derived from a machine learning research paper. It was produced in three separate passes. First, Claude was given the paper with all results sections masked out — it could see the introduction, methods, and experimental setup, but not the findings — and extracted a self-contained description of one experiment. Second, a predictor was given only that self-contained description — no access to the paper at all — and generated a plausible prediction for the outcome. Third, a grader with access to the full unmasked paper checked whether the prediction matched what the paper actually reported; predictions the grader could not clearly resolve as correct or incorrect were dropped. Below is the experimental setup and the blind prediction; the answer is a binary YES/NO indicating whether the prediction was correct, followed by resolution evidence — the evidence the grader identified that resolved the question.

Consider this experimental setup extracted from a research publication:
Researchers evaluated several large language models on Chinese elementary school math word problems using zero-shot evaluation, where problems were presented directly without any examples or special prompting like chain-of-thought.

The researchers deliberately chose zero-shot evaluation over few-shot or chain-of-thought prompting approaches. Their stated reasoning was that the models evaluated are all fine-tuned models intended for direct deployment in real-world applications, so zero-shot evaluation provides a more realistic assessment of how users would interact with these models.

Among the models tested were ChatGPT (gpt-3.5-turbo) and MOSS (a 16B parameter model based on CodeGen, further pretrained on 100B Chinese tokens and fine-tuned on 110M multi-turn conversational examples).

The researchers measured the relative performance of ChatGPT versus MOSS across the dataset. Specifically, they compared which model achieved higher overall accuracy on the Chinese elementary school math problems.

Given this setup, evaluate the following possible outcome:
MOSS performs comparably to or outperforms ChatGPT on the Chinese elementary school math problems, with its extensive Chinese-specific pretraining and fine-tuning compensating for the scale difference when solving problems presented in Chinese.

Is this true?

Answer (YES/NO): NO